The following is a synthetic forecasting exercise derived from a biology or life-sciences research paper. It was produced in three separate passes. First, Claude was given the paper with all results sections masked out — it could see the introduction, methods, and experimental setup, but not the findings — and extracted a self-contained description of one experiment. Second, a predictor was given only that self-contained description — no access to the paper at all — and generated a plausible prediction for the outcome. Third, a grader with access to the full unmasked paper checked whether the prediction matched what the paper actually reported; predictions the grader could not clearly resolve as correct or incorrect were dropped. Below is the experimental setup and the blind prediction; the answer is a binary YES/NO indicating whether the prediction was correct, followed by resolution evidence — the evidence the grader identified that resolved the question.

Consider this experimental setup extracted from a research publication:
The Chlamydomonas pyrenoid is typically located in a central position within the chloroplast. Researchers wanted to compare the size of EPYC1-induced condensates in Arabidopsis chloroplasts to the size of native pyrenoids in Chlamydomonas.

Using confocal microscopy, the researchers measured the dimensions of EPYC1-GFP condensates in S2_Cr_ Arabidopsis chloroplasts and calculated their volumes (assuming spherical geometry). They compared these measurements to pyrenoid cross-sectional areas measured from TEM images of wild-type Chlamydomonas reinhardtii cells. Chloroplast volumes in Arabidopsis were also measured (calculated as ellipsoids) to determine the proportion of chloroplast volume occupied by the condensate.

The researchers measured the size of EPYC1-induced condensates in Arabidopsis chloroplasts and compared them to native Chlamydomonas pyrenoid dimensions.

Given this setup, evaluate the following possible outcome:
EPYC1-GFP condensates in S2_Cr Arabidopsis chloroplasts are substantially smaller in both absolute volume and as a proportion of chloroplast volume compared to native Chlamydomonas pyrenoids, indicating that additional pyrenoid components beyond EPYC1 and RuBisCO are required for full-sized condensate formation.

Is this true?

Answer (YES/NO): NO